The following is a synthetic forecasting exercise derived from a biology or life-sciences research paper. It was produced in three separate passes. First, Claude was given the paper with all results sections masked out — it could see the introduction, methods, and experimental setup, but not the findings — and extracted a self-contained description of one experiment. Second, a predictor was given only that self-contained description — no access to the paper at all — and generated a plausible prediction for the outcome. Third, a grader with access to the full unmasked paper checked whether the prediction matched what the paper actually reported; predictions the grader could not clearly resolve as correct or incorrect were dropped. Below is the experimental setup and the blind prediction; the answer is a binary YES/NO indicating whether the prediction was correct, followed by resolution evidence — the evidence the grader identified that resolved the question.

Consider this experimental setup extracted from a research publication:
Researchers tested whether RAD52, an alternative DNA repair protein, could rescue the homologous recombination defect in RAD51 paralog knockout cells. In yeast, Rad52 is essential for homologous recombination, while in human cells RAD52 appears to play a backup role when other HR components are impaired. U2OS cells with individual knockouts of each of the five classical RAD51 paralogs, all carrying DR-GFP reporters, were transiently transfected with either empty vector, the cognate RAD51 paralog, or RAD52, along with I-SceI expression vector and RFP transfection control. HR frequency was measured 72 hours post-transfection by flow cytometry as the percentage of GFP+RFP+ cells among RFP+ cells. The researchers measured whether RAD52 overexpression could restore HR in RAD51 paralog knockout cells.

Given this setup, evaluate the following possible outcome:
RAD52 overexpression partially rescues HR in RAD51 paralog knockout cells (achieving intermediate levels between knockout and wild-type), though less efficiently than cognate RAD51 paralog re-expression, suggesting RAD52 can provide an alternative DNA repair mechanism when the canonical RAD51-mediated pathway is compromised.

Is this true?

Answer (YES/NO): NO